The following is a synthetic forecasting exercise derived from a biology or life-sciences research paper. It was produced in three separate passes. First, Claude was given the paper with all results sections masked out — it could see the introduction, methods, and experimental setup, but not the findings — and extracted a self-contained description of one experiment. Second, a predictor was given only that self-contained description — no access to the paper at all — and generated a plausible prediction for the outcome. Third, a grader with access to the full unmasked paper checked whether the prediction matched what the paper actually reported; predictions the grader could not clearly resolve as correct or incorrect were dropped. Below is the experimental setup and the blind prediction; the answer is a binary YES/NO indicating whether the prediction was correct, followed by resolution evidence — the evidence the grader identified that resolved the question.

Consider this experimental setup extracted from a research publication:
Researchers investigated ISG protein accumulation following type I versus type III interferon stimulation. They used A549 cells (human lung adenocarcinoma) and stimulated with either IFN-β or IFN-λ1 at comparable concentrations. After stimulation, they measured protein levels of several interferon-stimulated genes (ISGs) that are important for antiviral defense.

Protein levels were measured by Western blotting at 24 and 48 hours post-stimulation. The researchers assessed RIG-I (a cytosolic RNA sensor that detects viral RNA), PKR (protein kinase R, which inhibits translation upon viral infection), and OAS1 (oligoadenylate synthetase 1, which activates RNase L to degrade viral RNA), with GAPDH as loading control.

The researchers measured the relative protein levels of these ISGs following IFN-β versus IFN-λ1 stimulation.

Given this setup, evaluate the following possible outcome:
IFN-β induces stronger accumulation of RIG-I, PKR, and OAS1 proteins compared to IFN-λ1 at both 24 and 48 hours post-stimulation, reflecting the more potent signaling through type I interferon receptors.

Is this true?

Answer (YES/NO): YES